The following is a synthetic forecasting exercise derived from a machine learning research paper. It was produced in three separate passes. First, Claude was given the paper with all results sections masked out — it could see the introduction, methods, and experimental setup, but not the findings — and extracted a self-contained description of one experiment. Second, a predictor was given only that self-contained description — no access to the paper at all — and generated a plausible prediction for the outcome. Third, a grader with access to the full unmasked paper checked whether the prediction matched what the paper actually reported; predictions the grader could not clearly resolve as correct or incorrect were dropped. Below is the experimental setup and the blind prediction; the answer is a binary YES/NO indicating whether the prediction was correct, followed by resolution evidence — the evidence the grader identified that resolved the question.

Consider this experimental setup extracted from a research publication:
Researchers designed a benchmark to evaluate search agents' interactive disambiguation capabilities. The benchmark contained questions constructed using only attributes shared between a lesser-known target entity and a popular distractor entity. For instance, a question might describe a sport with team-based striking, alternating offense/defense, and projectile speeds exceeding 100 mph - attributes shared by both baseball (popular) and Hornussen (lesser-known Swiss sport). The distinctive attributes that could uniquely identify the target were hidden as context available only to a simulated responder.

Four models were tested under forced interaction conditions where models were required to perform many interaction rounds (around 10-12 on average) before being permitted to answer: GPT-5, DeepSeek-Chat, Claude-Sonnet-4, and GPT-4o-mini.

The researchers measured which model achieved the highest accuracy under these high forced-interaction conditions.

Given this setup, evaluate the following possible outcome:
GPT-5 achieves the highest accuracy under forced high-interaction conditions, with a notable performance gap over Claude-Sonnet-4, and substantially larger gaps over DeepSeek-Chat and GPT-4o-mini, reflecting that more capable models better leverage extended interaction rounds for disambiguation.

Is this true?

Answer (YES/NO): NO